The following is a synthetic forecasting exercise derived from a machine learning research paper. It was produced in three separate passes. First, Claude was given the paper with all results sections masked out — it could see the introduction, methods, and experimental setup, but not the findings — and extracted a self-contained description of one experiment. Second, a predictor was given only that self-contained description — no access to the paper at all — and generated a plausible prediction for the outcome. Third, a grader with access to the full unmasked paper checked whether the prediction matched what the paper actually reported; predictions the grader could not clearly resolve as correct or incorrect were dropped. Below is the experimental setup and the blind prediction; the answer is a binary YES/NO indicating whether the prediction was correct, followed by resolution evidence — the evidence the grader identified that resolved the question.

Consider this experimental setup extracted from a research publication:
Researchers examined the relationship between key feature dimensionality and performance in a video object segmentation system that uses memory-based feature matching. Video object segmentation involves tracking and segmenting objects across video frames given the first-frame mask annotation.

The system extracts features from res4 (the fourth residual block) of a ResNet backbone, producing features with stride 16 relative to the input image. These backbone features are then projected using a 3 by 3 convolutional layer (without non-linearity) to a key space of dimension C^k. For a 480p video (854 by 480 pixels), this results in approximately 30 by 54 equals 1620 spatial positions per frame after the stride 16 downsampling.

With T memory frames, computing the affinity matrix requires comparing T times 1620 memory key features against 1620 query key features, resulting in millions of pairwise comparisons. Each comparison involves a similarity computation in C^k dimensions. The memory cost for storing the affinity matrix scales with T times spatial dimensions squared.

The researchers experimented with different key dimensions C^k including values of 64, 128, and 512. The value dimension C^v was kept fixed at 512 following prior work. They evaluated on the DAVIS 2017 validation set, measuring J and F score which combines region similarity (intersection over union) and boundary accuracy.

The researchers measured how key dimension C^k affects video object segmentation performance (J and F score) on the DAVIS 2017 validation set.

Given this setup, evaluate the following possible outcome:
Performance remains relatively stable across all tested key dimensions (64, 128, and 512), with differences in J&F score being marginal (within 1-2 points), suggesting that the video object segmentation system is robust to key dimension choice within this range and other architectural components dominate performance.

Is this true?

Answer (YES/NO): NO